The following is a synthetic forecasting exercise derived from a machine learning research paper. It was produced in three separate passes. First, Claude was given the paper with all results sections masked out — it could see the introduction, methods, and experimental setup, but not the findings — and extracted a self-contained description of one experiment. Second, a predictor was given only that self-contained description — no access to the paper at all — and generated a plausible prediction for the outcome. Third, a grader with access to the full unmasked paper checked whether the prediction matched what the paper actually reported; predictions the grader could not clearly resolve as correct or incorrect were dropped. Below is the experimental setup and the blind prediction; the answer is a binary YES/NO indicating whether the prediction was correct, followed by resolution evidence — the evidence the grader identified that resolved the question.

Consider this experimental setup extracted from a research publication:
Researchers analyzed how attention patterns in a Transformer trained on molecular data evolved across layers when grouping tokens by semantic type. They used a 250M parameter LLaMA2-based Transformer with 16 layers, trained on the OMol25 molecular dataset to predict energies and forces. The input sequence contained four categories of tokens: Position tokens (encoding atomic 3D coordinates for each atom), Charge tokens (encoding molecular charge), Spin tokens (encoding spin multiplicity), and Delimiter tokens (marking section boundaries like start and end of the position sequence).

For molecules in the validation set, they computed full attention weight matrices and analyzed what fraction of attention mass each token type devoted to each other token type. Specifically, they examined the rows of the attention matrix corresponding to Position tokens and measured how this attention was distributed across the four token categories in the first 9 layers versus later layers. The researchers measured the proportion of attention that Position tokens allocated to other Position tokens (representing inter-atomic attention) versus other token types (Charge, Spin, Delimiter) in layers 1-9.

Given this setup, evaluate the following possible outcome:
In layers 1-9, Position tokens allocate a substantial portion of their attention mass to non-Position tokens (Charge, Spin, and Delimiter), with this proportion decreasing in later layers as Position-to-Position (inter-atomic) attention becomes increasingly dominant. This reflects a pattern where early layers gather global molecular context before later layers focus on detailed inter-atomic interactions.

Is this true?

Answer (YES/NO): NO